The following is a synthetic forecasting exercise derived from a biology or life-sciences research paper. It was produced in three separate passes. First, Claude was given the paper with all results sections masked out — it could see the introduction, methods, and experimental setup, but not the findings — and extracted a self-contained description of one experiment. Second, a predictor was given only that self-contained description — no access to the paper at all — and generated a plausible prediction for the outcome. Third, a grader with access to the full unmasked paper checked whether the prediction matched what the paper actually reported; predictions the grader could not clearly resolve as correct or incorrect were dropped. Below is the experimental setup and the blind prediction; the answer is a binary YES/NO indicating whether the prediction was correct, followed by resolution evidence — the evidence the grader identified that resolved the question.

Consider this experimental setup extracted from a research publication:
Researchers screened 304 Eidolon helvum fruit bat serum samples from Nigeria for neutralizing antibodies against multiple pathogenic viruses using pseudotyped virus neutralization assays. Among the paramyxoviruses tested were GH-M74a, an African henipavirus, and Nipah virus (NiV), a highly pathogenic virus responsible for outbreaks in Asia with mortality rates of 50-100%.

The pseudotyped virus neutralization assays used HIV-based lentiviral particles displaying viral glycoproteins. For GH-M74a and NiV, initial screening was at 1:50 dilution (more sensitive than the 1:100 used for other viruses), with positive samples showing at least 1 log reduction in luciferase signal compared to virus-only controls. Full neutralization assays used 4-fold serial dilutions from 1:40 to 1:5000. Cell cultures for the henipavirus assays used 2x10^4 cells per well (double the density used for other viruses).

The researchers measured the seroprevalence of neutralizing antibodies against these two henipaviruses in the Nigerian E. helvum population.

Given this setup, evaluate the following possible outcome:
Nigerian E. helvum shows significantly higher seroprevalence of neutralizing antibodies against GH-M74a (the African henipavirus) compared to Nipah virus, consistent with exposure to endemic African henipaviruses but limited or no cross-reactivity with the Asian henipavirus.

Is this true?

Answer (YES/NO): NO